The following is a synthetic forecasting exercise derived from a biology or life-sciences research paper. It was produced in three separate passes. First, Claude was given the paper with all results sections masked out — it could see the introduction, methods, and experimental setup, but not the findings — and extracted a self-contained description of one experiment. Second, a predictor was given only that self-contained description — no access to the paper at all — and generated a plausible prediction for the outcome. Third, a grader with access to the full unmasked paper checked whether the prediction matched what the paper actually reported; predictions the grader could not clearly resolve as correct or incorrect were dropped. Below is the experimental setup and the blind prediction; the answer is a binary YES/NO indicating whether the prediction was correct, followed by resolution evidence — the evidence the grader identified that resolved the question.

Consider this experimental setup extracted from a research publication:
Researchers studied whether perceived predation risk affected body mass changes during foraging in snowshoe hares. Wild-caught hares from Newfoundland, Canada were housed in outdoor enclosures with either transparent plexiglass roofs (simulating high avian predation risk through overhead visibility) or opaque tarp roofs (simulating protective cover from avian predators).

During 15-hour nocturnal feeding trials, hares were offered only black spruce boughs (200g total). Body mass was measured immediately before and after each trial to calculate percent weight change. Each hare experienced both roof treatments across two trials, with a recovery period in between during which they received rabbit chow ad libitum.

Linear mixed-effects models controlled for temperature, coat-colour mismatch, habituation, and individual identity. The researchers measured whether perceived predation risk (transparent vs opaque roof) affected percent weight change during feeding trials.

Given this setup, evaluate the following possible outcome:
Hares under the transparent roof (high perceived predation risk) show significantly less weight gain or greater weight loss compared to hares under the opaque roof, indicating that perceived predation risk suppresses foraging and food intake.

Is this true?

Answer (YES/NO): NO